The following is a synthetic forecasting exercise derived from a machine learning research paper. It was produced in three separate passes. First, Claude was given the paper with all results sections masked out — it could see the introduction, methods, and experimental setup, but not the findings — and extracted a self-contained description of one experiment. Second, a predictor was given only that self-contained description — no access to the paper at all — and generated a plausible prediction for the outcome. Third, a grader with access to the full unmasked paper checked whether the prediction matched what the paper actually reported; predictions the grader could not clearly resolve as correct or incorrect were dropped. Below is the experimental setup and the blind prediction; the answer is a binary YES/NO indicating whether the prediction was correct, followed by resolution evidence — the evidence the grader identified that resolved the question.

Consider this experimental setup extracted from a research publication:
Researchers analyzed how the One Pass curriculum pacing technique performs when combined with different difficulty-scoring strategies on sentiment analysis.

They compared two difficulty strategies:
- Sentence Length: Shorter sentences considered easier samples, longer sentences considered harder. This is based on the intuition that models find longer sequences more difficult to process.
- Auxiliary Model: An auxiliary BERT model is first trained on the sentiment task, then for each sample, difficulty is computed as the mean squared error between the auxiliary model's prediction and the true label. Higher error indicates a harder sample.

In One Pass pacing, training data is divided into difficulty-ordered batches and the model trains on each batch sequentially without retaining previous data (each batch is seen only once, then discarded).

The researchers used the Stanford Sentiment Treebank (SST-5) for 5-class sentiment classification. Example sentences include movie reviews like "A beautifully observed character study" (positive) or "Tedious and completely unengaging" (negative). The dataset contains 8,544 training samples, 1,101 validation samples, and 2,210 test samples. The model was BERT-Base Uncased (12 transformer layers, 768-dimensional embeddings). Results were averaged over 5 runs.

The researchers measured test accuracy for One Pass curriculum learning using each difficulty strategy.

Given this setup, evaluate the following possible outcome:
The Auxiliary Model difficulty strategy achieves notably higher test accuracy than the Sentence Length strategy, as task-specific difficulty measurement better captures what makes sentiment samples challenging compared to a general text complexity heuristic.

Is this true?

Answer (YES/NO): NO